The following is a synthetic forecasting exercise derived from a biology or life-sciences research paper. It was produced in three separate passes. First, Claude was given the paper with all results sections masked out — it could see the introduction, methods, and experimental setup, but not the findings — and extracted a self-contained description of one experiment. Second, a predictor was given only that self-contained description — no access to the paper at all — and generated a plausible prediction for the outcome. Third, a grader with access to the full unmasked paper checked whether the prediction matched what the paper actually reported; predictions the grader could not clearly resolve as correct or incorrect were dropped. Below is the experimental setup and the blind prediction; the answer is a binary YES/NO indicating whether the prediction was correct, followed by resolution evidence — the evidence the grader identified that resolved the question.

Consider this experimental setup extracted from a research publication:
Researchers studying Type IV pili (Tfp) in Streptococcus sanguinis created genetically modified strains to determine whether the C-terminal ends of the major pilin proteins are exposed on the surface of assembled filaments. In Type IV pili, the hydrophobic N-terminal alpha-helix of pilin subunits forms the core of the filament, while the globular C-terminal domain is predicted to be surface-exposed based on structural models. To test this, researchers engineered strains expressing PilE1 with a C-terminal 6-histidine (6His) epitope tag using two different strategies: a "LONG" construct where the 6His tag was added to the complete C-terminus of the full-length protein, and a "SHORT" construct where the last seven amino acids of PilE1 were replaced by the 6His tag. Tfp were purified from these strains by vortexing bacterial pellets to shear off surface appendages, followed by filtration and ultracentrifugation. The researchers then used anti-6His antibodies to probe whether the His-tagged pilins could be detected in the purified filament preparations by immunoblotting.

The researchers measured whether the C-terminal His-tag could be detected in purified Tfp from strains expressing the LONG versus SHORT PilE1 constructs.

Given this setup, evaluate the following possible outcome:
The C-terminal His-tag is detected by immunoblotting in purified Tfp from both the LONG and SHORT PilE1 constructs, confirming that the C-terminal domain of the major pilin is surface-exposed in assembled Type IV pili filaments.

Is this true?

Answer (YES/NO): YES